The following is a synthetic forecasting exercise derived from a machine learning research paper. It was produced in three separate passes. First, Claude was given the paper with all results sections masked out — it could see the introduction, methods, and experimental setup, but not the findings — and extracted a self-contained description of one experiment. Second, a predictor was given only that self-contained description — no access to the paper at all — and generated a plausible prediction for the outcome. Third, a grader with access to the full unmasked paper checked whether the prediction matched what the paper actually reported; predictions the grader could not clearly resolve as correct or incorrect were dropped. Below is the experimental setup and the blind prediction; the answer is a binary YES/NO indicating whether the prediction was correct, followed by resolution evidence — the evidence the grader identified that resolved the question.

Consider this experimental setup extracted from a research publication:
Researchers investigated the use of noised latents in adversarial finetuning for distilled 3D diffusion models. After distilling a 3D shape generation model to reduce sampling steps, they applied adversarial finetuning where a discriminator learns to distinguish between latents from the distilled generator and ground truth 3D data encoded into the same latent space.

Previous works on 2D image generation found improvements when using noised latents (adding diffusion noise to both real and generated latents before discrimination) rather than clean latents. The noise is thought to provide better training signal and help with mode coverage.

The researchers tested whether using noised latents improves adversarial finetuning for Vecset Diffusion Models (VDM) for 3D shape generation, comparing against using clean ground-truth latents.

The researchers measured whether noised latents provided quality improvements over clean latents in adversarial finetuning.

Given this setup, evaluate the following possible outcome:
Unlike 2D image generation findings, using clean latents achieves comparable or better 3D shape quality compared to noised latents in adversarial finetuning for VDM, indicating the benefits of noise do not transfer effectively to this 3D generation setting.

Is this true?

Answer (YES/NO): YES